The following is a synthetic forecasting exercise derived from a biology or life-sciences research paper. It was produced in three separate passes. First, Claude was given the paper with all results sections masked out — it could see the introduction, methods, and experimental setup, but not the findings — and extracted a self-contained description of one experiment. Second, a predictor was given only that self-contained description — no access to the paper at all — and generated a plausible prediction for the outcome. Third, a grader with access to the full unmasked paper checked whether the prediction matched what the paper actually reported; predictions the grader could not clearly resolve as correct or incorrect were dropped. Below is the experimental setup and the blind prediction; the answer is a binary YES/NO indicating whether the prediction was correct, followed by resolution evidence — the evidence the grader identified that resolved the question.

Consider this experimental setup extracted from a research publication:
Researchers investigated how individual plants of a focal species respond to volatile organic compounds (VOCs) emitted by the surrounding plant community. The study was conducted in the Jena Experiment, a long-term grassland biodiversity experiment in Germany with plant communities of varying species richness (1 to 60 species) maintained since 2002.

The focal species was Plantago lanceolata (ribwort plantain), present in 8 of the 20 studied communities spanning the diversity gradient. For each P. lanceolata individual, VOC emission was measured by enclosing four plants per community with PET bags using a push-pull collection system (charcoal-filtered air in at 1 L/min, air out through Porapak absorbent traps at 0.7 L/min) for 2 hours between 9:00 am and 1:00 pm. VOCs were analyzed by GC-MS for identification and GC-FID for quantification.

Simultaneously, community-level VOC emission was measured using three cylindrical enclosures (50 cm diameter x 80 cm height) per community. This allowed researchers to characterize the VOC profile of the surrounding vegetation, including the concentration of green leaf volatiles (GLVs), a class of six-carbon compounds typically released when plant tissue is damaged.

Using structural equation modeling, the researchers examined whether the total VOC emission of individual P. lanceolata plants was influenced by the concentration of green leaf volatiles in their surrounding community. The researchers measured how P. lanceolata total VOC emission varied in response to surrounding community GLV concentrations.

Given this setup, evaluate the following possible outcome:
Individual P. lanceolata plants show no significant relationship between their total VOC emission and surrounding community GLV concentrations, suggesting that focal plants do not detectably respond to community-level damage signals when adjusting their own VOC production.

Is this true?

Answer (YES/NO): NO